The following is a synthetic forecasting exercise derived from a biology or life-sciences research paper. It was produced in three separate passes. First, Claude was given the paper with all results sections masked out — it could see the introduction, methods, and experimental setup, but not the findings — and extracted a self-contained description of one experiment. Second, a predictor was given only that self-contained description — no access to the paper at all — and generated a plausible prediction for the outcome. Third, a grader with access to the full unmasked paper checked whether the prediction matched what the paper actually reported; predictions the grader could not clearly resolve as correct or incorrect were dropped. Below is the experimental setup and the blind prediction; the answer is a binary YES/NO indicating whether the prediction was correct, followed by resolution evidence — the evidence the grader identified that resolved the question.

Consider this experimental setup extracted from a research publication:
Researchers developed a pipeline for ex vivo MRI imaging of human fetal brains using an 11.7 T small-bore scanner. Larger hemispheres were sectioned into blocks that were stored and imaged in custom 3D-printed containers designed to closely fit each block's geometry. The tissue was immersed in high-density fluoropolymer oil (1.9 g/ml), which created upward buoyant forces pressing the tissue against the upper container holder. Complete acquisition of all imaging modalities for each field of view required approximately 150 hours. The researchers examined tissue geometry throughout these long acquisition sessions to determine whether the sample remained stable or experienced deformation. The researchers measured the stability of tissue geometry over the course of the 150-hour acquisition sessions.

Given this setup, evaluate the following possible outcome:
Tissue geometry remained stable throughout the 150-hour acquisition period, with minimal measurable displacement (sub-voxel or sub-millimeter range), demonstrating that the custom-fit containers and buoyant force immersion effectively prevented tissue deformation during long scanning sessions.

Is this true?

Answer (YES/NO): NO